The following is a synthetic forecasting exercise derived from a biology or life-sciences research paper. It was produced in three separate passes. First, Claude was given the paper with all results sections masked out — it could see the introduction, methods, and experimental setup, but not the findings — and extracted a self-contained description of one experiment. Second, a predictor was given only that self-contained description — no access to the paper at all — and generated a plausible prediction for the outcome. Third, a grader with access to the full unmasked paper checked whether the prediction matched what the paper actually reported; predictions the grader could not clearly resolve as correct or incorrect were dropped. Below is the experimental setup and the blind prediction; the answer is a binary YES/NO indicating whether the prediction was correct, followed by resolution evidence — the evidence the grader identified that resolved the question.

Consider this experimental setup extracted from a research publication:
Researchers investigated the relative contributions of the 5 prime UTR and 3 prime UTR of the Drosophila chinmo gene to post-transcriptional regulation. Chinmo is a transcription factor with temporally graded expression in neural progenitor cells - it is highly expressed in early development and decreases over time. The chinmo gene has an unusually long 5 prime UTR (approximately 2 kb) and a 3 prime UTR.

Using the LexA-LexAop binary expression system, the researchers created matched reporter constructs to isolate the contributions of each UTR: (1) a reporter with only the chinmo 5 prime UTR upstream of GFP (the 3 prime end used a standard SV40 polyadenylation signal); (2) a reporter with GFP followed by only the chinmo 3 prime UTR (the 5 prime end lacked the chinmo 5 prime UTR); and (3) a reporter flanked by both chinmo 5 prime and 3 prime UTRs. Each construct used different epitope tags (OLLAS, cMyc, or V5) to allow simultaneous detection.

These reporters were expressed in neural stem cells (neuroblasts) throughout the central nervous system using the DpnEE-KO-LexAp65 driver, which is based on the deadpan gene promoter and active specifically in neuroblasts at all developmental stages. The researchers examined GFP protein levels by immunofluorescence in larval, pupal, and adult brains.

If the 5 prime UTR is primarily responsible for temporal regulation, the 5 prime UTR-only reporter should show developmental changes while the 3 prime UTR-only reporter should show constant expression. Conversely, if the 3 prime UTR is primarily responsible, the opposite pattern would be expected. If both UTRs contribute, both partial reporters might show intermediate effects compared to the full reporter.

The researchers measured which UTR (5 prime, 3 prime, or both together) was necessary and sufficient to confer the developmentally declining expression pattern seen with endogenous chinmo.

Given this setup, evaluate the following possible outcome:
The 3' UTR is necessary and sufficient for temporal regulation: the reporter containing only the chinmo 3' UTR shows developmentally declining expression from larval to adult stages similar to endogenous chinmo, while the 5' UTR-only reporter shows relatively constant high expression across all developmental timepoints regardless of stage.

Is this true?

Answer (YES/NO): NO